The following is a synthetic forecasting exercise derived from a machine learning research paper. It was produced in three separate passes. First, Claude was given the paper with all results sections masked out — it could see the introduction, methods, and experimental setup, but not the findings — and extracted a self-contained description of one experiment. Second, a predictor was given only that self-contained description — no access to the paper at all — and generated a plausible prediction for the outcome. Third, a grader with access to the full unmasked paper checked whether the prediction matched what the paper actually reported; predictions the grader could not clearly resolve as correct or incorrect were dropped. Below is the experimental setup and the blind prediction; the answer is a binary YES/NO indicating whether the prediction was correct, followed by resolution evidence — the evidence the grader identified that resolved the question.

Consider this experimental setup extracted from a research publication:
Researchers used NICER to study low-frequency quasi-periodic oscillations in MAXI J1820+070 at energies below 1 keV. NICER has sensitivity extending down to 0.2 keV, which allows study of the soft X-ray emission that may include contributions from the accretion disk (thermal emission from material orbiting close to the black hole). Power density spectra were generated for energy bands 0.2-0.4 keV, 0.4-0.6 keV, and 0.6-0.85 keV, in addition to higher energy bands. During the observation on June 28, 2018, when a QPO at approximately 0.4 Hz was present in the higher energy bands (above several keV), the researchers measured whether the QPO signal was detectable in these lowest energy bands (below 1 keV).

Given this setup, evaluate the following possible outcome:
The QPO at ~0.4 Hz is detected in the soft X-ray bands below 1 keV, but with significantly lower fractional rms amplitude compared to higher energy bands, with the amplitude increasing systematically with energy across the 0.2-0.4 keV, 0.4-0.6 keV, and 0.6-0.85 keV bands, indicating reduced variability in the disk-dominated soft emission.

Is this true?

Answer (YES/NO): YES